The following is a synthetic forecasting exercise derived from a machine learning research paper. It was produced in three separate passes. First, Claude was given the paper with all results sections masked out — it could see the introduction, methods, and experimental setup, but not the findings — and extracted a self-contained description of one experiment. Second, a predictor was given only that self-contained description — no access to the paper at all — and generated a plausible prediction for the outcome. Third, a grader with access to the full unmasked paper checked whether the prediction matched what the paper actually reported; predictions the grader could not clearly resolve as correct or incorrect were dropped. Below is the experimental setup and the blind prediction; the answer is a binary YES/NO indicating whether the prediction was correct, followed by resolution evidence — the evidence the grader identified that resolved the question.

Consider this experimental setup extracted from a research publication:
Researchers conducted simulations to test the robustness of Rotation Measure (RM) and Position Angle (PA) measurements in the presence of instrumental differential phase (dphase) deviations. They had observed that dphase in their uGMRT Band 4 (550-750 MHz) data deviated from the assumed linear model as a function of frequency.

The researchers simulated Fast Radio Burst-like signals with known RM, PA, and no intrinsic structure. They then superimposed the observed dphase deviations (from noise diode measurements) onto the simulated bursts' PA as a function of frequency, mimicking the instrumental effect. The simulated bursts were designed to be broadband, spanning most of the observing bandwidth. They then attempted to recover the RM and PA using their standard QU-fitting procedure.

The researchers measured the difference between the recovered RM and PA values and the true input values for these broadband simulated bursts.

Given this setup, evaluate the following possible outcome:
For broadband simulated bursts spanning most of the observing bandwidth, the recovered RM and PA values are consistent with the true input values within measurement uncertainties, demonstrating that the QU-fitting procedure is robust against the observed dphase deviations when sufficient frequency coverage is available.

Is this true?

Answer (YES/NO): YES